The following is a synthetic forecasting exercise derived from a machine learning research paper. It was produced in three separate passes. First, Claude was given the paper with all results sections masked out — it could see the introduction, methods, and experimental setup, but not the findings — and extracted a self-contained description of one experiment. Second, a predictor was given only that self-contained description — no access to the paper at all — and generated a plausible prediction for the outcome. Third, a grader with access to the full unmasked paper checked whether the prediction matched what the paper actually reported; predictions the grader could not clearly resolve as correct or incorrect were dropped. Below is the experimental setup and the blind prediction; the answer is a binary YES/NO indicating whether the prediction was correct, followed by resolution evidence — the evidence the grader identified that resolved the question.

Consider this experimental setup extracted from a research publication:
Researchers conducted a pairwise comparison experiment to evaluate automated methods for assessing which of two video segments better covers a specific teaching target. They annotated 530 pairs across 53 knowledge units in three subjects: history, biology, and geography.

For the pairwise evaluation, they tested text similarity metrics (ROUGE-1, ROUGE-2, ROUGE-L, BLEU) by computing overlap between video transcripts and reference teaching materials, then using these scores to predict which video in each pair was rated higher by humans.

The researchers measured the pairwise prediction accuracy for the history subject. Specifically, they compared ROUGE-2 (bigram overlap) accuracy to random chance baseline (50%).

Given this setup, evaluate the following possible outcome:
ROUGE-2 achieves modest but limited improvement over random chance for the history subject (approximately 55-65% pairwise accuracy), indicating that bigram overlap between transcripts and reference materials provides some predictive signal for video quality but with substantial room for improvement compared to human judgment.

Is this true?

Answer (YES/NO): NO